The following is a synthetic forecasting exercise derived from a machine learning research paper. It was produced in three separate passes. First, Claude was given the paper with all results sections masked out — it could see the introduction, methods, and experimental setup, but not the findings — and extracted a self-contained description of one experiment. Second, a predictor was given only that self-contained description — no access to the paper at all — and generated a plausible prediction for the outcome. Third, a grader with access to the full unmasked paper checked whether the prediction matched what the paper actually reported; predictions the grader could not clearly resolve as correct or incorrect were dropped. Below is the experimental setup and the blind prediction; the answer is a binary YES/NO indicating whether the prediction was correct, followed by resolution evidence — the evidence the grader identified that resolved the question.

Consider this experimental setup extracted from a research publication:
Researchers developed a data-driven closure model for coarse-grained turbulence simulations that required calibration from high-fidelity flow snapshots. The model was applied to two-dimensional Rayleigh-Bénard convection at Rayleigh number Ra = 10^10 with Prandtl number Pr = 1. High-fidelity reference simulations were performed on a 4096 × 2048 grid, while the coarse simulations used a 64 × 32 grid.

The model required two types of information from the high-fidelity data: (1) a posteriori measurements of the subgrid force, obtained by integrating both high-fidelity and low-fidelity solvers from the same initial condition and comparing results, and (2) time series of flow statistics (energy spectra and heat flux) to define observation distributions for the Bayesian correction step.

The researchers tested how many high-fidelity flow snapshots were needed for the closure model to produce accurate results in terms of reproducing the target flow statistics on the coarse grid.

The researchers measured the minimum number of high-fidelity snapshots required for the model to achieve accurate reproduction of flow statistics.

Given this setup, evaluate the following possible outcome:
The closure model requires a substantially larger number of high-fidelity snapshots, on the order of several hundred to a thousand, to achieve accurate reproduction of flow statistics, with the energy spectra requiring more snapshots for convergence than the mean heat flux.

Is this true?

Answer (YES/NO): NO